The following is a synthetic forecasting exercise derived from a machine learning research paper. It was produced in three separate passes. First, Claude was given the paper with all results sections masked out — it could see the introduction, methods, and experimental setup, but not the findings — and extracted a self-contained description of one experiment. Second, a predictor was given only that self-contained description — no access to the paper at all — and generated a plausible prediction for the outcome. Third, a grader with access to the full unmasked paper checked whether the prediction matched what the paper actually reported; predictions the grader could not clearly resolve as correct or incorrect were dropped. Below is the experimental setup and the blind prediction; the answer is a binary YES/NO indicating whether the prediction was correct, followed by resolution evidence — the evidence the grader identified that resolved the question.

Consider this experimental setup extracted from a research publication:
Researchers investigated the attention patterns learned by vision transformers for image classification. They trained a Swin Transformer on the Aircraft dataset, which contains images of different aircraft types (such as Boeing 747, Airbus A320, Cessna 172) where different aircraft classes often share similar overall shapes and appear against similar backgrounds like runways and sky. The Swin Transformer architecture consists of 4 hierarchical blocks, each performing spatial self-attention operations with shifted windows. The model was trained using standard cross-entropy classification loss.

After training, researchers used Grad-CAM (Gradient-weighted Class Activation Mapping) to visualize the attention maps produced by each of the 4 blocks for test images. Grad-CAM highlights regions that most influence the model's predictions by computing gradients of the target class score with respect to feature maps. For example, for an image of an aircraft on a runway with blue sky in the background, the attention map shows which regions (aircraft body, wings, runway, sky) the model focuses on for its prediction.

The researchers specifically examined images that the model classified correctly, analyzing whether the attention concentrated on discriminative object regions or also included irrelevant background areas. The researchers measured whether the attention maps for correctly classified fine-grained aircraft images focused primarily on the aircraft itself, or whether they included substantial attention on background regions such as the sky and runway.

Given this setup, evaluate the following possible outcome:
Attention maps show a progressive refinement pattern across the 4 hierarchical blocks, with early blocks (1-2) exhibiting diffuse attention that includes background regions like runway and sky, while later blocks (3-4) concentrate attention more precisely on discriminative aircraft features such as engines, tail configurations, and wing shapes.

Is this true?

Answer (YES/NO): NO